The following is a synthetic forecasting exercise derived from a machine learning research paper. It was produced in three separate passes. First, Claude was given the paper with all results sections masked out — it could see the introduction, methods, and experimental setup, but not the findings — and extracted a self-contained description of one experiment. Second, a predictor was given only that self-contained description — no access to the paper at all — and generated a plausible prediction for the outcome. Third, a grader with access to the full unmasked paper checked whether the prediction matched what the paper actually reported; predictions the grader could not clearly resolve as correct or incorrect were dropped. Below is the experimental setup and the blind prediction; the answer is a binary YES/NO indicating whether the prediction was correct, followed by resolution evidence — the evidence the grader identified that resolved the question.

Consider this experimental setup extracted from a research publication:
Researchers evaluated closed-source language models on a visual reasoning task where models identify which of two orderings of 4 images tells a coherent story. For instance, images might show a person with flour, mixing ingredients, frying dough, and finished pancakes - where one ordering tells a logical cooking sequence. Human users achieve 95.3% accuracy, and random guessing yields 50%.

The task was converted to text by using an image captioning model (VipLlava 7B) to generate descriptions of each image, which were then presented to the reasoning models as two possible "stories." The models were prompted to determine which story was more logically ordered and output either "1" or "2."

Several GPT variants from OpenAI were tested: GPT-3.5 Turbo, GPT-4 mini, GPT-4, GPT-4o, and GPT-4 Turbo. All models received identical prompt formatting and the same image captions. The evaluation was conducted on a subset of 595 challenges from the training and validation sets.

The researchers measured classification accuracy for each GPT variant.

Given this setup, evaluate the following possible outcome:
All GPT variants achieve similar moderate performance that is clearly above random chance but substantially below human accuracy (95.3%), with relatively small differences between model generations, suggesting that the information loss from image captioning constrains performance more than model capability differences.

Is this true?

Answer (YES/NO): NO